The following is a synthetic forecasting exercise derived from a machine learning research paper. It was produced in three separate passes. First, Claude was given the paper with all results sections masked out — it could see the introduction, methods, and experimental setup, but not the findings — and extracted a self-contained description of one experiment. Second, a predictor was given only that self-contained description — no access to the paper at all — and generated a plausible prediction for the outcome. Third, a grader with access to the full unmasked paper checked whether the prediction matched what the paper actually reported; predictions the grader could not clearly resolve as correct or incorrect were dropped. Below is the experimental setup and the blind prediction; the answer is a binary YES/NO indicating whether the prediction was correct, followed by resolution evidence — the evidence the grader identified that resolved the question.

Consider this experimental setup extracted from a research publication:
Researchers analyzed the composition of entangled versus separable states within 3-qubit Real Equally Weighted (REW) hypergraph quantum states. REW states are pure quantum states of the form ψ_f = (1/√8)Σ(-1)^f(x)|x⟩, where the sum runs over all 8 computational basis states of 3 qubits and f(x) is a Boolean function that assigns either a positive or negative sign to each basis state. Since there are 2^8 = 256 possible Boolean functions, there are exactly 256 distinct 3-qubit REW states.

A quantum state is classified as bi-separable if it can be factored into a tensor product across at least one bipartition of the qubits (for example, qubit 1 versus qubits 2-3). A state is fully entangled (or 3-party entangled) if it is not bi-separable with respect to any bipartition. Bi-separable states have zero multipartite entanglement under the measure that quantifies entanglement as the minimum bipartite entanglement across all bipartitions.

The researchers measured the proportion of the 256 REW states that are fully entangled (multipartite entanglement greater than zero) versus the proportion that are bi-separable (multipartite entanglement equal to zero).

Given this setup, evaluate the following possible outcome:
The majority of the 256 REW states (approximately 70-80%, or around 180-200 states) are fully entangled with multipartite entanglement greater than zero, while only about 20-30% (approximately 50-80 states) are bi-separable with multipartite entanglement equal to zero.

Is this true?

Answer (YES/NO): YES